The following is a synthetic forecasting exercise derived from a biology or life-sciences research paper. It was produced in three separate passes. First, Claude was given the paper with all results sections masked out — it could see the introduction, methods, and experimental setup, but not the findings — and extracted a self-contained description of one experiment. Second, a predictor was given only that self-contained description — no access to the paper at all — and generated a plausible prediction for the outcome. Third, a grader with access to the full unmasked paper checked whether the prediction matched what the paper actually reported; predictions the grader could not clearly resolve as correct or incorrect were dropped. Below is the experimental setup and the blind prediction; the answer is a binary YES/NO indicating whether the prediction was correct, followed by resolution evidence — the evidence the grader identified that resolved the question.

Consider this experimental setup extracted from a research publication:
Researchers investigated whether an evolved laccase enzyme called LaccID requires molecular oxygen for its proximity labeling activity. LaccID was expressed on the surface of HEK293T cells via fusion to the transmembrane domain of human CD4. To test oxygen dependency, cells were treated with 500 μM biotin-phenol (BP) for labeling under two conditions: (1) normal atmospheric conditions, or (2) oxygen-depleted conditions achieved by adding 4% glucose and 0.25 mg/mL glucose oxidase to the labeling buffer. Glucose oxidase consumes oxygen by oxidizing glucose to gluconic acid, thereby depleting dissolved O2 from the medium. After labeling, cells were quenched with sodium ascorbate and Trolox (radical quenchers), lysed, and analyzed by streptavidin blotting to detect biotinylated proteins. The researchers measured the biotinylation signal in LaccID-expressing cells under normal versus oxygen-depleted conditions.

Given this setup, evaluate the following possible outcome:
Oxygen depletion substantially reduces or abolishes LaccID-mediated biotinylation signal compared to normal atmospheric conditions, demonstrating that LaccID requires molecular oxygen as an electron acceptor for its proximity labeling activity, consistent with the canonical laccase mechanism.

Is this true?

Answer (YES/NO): YES